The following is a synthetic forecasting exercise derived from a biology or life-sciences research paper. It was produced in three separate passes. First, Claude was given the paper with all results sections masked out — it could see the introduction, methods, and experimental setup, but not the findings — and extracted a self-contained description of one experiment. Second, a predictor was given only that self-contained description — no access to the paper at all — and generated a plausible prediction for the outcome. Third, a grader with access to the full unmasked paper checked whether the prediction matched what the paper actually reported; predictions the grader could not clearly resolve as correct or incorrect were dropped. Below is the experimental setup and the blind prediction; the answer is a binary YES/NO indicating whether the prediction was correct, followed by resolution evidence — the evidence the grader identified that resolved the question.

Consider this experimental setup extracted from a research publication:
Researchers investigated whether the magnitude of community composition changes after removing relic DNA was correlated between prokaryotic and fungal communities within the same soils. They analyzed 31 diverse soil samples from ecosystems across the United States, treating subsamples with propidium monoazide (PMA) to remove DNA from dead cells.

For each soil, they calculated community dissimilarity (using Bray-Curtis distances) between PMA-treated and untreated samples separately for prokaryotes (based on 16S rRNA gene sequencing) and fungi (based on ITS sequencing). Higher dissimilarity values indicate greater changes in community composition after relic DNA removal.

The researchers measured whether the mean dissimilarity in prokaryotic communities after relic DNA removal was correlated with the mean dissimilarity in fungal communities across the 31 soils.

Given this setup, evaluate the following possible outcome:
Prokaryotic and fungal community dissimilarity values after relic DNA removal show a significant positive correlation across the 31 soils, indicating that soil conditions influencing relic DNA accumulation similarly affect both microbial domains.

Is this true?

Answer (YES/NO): YES